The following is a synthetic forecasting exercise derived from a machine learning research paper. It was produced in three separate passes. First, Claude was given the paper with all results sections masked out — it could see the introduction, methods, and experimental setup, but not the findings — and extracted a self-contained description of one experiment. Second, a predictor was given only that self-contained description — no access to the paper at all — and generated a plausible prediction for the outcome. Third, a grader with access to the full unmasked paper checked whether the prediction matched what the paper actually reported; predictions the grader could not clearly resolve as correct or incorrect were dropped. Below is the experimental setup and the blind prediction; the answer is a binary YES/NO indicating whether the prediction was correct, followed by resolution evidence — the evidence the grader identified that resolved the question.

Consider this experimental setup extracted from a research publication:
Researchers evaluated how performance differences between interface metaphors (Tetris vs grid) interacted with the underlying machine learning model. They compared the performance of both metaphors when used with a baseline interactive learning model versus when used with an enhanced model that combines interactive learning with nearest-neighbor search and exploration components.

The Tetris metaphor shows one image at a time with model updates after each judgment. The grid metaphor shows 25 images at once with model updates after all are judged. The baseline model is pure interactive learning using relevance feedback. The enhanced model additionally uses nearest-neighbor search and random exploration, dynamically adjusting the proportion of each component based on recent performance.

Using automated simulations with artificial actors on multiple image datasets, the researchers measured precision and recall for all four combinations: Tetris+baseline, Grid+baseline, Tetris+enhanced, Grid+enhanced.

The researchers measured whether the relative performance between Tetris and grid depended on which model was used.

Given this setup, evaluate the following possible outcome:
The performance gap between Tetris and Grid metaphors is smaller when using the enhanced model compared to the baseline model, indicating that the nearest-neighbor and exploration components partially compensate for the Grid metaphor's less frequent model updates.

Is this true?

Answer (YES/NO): NO